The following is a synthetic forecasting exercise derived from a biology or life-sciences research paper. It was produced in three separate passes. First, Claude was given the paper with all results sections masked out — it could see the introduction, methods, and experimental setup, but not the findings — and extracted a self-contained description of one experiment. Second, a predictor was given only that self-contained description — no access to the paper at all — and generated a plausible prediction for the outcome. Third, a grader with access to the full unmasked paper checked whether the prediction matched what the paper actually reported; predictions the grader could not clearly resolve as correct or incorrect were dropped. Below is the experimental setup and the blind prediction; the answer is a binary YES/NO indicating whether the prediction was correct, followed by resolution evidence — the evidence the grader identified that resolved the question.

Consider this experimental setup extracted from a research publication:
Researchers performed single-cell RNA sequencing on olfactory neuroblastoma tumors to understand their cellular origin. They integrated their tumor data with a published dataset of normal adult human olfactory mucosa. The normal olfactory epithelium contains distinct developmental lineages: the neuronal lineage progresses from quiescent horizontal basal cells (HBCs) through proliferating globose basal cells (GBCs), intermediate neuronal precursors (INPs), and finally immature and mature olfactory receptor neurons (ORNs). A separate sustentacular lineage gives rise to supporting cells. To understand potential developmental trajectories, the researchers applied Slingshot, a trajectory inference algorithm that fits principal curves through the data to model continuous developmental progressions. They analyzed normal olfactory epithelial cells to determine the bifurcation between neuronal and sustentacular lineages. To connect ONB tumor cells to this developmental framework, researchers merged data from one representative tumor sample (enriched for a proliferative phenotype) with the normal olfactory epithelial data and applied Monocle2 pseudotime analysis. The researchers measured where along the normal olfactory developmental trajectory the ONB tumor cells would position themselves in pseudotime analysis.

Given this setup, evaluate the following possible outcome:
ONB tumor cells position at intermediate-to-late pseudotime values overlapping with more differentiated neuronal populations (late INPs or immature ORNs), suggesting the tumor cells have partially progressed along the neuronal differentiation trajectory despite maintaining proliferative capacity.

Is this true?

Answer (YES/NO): NO